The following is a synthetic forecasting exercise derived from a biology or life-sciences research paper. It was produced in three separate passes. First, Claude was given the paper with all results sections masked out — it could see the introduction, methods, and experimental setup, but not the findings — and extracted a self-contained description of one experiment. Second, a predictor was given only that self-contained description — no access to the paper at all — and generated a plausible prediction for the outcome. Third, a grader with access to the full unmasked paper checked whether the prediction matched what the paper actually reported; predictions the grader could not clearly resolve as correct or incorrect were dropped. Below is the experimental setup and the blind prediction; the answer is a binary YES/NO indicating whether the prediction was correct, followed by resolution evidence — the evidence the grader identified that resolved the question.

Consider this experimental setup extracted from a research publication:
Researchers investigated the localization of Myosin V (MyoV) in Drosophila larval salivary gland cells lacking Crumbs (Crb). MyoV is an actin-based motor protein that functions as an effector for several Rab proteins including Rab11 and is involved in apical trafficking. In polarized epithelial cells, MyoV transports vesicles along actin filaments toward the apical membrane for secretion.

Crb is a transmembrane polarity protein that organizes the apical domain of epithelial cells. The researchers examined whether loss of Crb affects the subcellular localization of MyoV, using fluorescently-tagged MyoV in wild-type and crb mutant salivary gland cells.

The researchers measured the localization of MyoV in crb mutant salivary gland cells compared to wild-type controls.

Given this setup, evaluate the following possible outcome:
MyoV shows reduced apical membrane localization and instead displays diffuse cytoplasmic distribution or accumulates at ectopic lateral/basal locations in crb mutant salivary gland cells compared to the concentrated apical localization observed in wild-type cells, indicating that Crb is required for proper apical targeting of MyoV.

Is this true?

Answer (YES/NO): YES